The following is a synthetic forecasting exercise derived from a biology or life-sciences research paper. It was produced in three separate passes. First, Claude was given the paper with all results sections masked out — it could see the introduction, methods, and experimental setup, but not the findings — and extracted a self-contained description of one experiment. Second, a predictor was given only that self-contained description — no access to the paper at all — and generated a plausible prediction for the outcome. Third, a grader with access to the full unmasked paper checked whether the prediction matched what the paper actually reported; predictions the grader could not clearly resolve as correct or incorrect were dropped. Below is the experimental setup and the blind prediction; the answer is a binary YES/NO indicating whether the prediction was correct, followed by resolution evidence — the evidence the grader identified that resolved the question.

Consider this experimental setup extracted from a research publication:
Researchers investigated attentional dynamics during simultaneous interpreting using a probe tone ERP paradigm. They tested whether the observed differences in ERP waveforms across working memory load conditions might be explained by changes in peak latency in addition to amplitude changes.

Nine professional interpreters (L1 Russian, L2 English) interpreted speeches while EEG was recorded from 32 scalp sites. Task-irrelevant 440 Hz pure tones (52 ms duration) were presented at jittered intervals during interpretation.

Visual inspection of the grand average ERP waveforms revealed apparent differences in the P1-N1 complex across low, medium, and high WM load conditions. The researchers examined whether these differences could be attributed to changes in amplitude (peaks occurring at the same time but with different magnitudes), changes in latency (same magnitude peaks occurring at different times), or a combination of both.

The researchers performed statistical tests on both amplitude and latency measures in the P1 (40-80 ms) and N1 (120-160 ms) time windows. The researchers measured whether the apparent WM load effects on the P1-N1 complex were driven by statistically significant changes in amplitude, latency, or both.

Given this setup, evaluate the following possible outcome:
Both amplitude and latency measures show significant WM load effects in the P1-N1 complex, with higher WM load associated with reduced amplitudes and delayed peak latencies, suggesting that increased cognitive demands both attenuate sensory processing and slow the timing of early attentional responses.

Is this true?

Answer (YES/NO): NO